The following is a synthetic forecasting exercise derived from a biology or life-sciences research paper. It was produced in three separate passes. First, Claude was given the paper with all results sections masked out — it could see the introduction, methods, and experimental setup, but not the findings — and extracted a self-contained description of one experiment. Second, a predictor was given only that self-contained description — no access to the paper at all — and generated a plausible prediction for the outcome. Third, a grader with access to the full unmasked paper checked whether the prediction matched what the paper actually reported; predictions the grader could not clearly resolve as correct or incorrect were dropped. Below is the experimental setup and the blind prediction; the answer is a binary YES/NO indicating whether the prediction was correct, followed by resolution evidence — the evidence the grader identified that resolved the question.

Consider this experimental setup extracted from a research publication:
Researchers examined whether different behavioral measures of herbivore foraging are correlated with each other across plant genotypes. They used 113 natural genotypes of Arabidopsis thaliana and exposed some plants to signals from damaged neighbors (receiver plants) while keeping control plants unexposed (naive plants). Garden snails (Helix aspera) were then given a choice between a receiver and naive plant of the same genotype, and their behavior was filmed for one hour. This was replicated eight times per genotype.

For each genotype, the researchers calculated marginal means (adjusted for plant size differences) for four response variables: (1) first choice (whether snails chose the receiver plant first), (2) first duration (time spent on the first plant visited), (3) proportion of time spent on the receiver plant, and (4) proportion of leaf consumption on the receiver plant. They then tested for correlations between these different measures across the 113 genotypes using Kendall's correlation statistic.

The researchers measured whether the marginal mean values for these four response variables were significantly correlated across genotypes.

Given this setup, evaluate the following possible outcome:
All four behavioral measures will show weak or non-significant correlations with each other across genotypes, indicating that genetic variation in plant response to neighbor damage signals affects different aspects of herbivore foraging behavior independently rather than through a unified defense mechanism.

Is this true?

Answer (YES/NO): NO